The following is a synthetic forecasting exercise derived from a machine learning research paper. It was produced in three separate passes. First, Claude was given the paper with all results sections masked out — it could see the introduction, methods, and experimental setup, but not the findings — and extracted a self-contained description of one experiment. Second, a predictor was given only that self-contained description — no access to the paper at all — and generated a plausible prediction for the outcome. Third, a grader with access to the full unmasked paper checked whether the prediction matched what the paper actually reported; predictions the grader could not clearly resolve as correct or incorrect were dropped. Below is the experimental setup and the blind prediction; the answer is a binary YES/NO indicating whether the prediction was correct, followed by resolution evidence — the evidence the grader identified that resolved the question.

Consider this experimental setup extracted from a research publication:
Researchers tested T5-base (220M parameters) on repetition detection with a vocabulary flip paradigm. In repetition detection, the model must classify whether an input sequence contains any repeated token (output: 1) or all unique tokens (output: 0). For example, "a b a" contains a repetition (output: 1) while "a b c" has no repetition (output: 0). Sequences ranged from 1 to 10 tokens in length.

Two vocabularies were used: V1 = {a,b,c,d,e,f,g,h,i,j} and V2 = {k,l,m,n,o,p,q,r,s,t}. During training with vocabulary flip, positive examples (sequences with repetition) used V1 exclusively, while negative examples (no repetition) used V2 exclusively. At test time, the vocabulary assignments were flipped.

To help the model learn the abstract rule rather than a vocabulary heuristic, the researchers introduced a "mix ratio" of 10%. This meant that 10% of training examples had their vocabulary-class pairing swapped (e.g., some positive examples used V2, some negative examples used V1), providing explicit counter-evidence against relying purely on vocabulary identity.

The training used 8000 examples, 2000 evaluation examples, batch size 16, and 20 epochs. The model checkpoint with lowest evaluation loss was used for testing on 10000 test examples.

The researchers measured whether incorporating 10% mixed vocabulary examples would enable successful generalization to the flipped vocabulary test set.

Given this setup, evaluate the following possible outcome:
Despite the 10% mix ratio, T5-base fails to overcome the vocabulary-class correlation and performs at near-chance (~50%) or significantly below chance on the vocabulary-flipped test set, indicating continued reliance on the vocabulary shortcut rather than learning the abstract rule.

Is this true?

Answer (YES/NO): YES